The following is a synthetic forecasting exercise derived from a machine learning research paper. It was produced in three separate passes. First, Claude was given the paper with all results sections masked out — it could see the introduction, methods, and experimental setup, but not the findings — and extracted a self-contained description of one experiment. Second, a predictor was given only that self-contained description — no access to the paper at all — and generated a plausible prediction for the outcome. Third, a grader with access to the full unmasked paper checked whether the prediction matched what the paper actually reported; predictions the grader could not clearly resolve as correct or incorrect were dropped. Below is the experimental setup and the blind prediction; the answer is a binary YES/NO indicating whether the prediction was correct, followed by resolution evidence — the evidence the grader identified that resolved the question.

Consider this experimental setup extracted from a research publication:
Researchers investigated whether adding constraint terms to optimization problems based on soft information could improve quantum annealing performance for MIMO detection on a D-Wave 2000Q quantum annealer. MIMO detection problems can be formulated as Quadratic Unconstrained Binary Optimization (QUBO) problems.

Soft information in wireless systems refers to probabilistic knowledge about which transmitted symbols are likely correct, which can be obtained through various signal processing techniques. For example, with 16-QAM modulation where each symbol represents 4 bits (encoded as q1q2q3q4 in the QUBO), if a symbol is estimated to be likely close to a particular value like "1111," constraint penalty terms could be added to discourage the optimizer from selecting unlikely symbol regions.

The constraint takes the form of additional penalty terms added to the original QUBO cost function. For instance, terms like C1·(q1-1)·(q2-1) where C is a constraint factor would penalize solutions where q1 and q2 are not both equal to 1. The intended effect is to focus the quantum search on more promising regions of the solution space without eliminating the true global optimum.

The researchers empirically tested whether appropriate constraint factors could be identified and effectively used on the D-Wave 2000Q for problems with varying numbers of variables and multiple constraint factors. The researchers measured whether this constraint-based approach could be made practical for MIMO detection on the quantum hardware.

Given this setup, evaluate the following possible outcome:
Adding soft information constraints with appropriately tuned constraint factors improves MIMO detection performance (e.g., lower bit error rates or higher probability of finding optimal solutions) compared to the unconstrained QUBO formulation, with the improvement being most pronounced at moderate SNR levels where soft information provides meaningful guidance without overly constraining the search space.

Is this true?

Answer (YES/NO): NO